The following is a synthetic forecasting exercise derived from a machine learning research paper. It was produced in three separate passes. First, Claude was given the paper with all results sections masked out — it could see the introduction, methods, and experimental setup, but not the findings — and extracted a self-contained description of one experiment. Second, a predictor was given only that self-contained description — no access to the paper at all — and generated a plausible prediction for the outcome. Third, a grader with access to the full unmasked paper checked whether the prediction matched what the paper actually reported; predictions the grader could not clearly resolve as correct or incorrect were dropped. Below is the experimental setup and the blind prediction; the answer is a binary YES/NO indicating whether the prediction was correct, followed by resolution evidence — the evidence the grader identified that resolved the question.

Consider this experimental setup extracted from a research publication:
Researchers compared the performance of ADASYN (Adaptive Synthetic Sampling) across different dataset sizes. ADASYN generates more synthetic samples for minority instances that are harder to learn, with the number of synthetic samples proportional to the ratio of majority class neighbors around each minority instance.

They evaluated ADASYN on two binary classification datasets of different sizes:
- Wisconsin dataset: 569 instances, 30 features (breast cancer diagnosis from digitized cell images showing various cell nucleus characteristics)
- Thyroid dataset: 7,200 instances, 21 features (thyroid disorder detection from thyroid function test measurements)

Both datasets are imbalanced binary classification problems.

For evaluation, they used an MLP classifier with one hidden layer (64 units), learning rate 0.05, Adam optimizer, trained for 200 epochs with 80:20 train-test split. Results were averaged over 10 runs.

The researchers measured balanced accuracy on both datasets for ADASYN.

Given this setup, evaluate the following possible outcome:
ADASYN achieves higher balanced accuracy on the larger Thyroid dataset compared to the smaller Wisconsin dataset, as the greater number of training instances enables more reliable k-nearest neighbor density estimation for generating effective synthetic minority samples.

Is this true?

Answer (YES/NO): NO